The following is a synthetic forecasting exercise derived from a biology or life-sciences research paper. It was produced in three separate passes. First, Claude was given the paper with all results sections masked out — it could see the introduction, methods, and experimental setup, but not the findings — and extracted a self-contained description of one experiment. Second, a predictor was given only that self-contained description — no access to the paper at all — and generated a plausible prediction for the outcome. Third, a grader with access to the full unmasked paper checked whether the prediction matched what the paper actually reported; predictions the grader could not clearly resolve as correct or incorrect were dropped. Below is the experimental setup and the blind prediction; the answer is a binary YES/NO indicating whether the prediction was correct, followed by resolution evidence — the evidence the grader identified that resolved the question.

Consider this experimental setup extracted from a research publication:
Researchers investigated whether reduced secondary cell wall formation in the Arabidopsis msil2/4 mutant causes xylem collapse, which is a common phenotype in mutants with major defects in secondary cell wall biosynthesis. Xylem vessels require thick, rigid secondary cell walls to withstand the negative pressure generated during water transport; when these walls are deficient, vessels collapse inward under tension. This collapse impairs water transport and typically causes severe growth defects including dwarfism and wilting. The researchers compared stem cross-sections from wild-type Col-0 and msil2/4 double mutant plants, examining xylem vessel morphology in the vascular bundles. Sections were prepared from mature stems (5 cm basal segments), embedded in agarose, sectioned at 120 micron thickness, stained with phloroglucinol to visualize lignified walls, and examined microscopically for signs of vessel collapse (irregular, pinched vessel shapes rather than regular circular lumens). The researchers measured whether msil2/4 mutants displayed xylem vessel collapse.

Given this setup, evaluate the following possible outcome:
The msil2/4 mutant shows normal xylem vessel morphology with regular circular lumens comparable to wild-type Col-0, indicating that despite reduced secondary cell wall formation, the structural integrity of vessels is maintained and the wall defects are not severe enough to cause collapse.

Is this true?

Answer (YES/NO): YES